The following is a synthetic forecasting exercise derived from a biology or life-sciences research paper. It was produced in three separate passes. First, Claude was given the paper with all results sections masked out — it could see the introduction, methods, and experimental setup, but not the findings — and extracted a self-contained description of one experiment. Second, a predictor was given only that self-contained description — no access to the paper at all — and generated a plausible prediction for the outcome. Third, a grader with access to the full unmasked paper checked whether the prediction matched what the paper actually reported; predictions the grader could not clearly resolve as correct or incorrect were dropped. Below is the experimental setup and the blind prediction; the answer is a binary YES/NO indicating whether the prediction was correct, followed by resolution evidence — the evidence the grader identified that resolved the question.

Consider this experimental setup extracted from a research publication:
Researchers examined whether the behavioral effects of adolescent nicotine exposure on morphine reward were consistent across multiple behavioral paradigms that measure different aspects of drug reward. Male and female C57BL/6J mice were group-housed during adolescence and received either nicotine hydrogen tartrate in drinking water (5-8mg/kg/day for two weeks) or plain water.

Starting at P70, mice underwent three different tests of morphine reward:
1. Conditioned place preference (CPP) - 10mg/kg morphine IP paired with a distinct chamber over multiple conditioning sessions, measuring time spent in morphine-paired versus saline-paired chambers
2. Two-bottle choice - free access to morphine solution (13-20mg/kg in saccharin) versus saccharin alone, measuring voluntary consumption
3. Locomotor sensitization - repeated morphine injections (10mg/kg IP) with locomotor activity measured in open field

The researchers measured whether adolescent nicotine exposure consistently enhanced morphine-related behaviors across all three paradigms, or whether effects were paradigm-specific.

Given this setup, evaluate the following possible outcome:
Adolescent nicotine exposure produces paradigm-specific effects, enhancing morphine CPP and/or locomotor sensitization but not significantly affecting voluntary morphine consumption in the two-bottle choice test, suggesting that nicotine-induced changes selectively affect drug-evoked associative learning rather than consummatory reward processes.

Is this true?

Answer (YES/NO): NO